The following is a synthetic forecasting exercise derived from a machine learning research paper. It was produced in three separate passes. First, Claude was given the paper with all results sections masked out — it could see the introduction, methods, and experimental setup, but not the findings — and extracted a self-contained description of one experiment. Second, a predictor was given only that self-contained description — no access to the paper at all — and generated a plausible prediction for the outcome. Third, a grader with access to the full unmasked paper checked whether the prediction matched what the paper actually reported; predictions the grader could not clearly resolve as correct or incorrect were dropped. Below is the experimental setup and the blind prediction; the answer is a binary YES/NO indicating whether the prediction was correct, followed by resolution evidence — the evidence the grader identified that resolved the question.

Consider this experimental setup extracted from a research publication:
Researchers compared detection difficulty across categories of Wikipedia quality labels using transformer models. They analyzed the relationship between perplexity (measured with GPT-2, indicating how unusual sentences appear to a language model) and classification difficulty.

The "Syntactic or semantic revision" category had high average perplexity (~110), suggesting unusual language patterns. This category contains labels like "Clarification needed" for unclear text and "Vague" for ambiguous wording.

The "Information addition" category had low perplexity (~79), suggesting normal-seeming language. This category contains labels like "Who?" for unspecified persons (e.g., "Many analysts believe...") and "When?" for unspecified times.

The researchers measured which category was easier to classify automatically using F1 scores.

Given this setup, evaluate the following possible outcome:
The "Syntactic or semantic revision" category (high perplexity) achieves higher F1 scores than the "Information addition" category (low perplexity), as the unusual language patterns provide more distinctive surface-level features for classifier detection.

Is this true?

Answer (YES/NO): NO